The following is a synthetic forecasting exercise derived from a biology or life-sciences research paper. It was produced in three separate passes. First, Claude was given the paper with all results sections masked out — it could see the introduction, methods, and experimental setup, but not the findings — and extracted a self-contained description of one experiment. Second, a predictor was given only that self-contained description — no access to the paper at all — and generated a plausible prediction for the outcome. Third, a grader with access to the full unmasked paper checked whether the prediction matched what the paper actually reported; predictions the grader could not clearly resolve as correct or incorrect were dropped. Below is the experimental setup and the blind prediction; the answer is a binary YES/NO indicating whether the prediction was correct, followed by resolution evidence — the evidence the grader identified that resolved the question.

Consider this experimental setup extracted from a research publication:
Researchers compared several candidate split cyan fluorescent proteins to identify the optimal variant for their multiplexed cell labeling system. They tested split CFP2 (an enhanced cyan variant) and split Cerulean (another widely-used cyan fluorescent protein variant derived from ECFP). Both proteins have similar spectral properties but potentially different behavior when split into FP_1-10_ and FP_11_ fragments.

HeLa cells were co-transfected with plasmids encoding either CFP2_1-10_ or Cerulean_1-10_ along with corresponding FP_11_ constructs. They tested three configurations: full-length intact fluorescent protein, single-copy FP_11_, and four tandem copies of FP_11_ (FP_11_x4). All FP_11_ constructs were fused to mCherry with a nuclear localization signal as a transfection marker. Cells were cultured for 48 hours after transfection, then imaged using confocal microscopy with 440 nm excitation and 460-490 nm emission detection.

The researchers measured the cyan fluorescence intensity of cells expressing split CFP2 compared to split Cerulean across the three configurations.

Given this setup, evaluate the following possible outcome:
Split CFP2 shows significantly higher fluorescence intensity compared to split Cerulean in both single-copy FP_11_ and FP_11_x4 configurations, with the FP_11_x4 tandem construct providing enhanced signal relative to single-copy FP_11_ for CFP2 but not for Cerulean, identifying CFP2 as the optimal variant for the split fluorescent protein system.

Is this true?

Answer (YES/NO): NO